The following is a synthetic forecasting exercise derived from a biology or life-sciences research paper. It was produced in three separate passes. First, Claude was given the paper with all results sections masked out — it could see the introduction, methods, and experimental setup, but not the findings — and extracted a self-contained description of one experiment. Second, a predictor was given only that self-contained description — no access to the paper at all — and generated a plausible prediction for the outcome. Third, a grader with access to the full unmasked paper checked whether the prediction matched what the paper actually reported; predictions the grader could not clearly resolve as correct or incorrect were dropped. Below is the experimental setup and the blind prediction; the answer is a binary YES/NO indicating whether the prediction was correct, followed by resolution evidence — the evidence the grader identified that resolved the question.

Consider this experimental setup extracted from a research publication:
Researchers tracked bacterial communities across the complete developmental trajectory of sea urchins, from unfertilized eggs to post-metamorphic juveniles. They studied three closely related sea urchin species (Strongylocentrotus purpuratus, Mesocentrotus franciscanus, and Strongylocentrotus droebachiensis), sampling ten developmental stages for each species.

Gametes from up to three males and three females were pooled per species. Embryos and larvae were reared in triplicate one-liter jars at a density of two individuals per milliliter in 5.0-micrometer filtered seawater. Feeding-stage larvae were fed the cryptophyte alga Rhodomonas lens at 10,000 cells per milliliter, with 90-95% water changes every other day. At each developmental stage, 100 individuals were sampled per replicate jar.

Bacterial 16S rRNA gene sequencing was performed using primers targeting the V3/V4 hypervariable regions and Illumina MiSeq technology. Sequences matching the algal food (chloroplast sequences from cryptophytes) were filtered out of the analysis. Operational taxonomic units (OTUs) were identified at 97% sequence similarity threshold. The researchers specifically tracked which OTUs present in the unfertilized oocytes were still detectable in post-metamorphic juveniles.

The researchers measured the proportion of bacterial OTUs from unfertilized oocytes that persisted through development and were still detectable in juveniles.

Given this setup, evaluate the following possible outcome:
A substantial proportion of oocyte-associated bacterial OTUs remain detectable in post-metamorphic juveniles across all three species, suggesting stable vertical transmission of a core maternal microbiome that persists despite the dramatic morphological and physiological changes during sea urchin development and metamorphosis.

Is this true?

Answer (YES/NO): YES